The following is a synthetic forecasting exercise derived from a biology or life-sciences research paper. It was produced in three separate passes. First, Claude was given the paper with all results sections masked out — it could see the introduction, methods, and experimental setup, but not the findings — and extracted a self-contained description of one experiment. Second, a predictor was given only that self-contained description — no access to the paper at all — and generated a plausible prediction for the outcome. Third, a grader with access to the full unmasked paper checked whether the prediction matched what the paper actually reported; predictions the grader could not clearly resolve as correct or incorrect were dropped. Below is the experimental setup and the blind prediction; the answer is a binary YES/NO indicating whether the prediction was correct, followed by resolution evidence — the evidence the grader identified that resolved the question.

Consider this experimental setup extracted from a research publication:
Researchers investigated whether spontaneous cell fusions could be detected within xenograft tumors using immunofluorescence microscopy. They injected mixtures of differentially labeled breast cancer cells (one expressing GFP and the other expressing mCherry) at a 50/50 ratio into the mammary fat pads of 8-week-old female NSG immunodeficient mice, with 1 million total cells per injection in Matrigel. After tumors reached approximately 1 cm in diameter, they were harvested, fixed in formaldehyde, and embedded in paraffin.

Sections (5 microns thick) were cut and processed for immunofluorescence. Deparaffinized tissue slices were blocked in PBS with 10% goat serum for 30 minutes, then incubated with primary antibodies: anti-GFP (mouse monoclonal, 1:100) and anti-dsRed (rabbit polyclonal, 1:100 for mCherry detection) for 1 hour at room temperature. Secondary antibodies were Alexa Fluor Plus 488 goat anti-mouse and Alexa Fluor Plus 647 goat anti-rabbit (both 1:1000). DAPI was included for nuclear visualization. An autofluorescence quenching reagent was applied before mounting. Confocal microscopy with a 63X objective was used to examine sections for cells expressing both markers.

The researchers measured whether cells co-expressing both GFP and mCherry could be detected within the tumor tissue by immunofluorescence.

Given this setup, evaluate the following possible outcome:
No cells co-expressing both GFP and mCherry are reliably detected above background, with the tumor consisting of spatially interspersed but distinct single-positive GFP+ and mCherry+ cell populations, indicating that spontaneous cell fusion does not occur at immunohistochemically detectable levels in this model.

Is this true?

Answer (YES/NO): NO